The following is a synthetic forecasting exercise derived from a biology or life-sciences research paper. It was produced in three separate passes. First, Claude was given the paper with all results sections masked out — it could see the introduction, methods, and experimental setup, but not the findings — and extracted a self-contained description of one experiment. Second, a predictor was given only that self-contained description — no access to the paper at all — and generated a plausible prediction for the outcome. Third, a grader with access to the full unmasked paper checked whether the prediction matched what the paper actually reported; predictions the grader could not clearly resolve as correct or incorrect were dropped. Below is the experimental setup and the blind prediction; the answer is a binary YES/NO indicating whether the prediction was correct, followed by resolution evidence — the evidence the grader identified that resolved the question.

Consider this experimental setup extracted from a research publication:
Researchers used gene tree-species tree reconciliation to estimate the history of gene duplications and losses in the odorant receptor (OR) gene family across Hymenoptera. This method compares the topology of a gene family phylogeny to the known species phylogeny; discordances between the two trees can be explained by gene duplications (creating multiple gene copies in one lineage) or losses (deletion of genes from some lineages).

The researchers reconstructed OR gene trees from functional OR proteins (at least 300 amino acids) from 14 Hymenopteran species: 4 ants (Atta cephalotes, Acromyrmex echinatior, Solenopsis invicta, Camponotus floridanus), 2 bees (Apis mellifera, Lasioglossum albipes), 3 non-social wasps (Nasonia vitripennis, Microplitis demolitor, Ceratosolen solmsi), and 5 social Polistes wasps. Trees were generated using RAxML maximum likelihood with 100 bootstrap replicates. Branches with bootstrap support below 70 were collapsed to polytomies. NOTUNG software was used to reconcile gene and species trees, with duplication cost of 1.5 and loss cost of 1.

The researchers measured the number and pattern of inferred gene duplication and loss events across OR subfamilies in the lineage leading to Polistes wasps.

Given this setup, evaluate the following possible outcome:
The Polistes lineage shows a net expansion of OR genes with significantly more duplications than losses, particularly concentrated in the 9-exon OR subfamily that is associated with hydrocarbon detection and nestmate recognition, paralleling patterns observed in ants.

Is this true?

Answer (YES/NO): YES